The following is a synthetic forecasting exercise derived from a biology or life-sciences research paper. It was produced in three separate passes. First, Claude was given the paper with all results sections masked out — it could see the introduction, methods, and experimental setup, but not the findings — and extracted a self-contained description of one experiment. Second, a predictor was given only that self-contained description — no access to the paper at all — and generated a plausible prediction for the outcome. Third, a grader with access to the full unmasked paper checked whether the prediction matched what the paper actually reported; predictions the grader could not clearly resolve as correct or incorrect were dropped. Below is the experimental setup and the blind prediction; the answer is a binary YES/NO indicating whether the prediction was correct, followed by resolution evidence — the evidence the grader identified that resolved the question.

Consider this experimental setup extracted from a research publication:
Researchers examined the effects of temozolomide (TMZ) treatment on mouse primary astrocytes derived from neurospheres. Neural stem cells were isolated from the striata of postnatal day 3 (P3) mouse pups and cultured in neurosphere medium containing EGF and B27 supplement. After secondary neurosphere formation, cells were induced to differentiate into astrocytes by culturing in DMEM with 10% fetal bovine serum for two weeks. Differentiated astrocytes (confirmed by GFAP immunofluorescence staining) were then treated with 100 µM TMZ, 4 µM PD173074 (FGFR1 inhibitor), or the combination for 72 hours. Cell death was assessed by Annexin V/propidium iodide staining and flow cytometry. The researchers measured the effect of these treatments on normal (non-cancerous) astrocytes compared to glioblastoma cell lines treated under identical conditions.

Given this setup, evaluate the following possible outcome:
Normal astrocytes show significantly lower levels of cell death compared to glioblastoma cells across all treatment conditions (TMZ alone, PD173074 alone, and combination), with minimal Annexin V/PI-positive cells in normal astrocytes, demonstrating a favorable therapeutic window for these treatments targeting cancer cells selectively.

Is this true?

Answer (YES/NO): YES